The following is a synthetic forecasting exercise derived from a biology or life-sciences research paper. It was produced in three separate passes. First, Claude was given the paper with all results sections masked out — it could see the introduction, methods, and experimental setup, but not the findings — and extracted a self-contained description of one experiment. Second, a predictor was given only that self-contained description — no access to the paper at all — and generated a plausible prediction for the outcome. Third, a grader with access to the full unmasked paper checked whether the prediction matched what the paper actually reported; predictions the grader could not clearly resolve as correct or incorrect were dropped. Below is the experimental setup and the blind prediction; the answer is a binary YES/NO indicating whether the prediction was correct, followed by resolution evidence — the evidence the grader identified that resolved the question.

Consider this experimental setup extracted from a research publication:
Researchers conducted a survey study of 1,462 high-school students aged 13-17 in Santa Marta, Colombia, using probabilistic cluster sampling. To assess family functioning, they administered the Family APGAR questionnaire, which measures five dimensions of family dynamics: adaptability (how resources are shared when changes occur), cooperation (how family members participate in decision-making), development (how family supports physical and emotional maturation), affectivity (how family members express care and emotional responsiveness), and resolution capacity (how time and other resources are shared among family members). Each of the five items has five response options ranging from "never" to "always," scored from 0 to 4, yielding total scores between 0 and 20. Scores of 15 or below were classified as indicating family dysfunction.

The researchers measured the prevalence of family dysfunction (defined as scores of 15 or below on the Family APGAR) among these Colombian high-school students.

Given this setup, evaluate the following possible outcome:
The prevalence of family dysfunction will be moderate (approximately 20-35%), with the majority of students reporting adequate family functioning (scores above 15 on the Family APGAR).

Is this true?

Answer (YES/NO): NO